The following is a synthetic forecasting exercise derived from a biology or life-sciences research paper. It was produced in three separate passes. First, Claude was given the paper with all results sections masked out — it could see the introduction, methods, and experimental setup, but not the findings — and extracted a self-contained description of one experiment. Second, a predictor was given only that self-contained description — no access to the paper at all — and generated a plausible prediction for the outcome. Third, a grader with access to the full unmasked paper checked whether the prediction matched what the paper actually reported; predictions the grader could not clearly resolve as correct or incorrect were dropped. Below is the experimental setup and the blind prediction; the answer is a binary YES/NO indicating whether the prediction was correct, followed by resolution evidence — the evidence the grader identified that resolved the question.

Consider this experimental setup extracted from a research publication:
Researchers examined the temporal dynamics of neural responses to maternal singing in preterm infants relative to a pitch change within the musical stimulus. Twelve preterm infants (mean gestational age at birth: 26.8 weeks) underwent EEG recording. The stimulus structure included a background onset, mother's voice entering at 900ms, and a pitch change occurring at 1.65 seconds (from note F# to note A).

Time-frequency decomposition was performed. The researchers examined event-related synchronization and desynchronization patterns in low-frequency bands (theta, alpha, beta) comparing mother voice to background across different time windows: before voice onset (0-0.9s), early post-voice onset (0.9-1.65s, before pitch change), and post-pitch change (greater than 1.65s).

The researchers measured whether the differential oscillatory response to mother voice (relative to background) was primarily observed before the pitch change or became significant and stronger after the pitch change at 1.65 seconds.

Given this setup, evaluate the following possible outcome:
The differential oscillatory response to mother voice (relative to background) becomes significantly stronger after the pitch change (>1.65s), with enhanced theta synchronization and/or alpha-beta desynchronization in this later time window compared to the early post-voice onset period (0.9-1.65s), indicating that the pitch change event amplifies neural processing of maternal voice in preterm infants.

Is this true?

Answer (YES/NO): YES